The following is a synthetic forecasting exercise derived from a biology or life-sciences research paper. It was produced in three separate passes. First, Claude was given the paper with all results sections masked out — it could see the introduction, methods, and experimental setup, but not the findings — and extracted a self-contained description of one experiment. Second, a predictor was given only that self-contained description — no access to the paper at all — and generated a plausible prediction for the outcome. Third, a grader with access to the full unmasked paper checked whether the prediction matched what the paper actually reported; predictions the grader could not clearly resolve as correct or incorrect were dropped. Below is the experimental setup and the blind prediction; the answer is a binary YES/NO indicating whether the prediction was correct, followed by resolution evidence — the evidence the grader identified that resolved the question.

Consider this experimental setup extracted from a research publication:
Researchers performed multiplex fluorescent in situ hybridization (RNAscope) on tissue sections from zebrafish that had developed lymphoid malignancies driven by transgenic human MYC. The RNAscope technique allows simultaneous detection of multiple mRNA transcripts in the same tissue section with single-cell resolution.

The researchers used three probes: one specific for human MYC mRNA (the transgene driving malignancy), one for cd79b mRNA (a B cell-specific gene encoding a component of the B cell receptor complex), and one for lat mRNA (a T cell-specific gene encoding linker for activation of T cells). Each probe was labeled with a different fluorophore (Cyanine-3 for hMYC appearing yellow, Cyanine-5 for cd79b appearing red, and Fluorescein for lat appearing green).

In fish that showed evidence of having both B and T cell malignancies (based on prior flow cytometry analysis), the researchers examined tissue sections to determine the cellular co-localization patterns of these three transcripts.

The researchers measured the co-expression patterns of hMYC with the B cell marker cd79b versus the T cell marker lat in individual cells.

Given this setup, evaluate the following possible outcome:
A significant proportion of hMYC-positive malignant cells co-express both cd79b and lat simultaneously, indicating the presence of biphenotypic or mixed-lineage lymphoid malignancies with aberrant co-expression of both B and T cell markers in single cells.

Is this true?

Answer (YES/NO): NO